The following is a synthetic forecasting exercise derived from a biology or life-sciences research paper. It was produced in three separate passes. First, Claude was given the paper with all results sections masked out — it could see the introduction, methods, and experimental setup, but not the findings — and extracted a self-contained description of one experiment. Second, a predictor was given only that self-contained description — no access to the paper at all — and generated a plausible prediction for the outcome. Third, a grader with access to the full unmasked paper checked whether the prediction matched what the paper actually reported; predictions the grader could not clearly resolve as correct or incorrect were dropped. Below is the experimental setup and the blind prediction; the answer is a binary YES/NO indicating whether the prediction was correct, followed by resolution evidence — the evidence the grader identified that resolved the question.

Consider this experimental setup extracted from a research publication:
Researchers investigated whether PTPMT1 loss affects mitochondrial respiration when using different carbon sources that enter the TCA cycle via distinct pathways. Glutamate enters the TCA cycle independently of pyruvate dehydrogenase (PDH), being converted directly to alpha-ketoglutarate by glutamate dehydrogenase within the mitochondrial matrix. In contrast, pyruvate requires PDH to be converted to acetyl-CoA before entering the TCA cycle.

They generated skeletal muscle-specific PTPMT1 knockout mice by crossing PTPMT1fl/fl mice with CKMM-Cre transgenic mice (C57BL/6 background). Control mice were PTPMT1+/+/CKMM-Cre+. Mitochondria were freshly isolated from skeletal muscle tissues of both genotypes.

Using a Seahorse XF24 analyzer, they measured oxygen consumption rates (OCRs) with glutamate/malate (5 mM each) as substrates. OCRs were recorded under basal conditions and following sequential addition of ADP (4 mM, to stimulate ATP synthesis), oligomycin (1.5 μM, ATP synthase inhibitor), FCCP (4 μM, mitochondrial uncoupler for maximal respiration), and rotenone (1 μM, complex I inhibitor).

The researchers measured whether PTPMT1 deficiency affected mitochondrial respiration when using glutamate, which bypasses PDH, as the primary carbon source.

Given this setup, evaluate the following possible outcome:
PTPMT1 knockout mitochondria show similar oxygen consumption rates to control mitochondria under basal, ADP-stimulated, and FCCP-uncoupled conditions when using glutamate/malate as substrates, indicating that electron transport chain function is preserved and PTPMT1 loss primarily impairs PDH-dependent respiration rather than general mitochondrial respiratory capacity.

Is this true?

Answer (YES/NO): NO